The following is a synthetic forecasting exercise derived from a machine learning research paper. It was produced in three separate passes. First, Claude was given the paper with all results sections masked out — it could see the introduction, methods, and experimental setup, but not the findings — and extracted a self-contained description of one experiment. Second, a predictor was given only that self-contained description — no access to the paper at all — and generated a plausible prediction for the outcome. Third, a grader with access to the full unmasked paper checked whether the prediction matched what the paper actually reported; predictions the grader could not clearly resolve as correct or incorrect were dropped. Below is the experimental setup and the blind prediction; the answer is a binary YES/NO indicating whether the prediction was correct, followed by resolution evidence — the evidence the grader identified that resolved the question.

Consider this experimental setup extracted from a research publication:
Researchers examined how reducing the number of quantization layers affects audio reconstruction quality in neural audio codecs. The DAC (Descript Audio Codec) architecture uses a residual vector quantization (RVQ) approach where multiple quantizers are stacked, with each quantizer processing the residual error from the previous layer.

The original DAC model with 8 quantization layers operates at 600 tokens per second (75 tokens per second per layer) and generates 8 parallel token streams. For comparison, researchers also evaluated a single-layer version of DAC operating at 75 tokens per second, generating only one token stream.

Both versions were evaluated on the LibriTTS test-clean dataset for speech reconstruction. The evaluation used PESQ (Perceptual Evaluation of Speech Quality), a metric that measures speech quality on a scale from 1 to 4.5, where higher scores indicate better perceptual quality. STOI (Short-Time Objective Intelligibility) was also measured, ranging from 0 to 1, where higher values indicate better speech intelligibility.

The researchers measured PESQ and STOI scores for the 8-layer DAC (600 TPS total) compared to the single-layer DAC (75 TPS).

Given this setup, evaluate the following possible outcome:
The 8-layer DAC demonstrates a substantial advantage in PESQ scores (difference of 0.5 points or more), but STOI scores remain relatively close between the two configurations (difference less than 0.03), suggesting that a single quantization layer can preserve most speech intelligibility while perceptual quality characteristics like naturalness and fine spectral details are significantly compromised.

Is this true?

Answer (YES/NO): NO